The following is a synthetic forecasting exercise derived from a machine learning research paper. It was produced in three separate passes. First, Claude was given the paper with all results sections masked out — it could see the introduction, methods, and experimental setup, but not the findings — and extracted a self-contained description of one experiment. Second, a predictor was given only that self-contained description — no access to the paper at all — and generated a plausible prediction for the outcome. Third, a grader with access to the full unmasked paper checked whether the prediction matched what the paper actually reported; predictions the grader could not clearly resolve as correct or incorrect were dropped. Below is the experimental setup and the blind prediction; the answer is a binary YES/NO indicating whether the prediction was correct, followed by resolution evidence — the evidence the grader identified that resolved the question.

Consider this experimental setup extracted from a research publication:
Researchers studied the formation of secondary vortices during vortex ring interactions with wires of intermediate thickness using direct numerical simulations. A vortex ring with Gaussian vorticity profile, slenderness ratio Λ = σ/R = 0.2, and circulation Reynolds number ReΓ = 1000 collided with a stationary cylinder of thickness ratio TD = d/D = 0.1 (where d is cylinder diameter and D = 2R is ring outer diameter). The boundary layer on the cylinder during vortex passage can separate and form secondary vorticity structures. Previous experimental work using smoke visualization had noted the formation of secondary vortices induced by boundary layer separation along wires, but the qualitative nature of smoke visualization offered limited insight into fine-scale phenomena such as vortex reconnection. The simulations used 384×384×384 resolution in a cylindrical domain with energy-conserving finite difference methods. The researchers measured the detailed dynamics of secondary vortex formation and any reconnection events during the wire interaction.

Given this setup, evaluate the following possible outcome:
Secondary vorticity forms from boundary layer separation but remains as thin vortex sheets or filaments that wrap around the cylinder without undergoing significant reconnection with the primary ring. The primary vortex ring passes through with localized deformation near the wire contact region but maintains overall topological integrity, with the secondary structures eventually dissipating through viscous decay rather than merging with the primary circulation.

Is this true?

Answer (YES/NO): NO